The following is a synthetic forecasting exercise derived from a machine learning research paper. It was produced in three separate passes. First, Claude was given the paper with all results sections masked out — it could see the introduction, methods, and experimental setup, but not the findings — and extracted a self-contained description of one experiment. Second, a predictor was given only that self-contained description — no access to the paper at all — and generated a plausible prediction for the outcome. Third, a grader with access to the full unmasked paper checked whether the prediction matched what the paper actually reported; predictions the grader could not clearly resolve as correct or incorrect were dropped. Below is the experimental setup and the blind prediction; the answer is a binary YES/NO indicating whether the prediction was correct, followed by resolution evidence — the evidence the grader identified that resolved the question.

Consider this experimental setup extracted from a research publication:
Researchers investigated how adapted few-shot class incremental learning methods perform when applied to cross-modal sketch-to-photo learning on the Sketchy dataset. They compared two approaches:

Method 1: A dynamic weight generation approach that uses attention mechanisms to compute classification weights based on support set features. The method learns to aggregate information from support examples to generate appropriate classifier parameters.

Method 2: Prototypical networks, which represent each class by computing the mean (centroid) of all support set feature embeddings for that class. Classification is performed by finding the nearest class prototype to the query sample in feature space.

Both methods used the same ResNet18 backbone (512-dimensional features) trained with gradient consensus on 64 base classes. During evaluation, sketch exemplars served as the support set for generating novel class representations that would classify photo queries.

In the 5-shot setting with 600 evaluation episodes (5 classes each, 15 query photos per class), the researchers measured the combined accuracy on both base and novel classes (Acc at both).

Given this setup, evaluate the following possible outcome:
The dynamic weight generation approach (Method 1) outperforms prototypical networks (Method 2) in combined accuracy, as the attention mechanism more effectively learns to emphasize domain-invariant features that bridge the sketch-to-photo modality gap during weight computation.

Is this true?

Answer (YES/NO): YES